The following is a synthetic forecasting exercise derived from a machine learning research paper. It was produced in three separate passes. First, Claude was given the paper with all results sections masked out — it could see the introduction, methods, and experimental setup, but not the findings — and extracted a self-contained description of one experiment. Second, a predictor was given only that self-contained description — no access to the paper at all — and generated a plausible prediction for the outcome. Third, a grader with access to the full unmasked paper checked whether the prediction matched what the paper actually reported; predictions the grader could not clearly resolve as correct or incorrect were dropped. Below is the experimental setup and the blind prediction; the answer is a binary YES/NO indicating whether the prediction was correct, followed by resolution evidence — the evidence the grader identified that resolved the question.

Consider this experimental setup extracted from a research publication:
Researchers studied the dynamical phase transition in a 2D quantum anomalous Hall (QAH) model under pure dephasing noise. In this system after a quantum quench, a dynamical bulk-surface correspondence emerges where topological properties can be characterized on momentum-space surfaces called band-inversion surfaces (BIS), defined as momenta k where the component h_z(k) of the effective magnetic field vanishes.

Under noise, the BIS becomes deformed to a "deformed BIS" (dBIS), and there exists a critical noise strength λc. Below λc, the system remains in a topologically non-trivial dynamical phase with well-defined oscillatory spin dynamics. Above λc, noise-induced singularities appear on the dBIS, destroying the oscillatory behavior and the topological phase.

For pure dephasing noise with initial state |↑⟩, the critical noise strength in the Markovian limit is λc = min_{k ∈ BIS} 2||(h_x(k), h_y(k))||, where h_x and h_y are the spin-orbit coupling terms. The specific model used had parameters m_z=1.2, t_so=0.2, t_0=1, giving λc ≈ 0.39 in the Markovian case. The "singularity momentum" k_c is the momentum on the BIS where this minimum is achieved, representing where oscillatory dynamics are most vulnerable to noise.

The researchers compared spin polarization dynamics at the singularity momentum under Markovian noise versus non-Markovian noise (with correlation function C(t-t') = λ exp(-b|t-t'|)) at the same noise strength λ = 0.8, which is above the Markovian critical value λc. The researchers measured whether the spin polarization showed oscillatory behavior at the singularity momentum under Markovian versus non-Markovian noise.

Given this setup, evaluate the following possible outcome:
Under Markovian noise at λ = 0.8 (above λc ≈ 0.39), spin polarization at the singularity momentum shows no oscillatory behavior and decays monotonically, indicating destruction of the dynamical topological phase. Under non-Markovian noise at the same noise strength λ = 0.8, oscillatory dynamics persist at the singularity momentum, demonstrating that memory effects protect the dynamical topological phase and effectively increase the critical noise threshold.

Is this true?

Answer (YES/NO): YES